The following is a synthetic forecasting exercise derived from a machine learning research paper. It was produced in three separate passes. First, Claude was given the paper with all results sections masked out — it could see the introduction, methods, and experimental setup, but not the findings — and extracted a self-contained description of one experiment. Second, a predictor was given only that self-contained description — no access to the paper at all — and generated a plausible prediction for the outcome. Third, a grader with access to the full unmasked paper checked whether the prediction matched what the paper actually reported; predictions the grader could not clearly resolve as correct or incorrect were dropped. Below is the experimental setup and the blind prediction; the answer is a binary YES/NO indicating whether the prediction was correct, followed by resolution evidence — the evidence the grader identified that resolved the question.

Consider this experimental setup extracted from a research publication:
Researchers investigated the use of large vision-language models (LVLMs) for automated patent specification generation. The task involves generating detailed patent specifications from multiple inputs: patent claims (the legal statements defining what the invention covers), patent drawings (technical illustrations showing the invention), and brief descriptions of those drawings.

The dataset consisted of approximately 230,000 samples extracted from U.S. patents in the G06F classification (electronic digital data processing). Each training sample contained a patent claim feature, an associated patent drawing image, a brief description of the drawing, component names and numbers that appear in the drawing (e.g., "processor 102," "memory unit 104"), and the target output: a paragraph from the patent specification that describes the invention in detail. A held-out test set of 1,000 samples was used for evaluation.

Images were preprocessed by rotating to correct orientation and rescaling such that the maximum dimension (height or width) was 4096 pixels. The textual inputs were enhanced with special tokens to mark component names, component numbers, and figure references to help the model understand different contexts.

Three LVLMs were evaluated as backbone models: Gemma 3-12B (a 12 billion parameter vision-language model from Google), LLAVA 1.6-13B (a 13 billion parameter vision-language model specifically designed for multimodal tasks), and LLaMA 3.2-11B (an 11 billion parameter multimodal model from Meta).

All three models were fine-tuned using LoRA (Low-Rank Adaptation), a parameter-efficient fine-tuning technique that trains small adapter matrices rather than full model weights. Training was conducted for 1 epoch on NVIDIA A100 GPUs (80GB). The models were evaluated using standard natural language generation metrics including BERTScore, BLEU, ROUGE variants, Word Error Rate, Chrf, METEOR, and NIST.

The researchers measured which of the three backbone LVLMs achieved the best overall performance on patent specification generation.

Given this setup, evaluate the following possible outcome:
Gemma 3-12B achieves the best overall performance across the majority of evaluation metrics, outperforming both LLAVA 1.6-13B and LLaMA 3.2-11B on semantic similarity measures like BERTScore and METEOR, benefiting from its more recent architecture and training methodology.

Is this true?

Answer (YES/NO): YES